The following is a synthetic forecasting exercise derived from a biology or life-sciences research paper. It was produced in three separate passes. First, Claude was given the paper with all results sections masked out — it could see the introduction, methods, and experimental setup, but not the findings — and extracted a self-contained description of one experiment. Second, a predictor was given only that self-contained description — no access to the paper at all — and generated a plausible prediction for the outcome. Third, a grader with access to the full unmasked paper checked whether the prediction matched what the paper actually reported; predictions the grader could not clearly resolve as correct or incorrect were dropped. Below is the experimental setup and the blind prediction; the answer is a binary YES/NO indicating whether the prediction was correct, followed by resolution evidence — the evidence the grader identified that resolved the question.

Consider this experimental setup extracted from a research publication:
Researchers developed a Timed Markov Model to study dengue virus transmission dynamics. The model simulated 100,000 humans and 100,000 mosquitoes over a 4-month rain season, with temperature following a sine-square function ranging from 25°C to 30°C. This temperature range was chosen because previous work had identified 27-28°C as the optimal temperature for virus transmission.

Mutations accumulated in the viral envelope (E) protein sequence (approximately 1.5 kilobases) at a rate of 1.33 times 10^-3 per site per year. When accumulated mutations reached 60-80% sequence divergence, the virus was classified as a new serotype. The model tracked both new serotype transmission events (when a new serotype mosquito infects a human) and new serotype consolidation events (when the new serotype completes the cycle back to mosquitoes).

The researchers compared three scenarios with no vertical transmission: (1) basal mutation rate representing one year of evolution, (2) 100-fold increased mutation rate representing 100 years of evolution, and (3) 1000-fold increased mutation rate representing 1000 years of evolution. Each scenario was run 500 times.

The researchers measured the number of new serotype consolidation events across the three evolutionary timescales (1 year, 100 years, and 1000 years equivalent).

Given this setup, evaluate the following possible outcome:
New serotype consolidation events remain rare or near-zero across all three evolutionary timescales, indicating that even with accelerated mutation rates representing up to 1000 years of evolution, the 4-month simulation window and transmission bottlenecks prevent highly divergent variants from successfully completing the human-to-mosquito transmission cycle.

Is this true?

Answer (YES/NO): YES